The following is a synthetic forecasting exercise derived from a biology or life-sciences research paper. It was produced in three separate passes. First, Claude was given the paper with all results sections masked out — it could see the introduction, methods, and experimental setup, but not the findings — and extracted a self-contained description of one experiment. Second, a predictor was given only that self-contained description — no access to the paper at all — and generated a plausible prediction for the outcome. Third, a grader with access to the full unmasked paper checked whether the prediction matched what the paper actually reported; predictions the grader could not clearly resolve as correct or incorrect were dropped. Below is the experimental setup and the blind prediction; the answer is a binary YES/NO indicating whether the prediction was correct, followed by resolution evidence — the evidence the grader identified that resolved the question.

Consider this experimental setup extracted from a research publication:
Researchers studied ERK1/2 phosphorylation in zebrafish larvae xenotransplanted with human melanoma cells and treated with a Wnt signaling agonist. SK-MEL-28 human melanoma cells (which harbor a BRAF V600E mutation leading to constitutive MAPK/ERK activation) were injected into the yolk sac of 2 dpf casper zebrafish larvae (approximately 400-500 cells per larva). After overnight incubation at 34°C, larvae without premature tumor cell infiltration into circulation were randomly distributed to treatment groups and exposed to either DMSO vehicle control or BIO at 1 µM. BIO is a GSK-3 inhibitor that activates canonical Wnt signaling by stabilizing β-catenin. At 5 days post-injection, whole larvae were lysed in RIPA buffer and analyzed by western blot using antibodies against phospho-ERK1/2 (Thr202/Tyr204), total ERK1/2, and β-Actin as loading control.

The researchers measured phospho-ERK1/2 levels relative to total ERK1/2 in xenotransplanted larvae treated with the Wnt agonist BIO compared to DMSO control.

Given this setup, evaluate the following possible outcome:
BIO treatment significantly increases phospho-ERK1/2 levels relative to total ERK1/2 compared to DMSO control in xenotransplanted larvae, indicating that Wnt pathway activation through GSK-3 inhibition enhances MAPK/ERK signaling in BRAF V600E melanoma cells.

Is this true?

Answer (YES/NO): NO